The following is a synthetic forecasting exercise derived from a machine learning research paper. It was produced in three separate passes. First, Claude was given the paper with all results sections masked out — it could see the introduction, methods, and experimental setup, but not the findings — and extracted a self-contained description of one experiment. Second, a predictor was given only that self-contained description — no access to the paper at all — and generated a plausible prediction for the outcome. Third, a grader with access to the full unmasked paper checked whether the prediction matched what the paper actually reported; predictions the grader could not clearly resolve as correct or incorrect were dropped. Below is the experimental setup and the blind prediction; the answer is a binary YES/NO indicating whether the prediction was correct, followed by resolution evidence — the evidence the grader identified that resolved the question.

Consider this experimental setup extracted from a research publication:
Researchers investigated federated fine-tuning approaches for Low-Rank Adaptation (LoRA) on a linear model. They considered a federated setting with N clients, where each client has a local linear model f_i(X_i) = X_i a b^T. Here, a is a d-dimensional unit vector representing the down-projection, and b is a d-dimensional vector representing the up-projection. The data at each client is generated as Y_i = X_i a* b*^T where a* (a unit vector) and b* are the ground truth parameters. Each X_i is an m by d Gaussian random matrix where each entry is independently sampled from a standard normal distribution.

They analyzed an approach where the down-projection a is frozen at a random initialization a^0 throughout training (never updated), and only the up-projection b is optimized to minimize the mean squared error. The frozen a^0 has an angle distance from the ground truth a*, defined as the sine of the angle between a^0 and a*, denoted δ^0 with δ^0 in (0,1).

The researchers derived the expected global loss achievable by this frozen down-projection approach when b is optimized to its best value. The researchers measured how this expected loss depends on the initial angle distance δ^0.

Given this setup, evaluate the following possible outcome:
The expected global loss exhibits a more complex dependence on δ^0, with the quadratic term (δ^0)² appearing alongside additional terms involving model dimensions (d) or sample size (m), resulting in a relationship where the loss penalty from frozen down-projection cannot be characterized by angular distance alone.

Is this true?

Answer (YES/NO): NO